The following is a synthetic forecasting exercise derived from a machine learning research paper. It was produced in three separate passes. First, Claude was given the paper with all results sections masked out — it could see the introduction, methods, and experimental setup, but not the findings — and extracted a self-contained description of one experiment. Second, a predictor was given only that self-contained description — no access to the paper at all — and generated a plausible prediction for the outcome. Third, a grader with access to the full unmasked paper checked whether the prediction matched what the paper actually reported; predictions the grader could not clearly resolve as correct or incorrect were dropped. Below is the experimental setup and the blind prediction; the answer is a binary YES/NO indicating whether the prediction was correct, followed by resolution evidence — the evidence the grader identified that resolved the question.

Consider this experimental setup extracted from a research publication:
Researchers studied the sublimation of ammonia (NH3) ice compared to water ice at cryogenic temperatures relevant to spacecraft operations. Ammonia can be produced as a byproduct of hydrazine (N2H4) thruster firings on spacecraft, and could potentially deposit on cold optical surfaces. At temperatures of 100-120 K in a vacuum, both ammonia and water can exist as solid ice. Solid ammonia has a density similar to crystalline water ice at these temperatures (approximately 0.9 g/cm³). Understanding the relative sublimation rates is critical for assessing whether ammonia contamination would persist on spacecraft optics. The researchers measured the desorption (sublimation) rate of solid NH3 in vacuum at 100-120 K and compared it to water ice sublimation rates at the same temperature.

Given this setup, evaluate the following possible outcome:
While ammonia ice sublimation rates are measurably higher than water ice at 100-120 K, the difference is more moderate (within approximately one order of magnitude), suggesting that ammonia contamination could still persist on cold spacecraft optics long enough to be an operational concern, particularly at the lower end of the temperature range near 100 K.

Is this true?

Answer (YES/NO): NO